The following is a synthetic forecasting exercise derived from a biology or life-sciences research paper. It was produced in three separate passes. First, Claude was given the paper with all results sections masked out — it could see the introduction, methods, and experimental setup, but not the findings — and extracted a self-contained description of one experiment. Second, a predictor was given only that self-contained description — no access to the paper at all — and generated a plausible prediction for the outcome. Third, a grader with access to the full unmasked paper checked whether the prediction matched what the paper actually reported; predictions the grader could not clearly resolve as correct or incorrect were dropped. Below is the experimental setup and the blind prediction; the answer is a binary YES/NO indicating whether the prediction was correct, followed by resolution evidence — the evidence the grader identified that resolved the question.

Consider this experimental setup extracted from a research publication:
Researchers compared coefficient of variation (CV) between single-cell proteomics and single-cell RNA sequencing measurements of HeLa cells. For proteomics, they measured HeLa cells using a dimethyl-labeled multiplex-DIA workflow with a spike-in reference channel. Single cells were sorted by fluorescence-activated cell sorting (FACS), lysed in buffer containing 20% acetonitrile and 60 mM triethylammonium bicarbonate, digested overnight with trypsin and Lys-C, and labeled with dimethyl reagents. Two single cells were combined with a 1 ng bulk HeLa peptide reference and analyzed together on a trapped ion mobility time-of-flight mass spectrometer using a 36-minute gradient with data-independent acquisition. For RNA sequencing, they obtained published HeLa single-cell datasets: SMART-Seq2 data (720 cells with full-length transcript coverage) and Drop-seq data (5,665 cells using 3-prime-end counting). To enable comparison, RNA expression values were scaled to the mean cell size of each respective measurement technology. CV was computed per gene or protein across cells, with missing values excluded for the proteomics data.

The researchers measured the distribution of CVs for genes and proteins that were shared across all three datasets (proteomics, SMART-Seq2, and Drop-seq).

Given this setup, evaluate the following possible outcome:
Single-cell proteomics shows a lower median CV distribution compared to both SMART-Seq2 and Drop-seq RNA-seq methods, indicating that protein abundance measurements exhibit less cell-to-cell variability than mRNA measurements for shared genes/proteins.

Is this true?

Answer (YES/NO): YES